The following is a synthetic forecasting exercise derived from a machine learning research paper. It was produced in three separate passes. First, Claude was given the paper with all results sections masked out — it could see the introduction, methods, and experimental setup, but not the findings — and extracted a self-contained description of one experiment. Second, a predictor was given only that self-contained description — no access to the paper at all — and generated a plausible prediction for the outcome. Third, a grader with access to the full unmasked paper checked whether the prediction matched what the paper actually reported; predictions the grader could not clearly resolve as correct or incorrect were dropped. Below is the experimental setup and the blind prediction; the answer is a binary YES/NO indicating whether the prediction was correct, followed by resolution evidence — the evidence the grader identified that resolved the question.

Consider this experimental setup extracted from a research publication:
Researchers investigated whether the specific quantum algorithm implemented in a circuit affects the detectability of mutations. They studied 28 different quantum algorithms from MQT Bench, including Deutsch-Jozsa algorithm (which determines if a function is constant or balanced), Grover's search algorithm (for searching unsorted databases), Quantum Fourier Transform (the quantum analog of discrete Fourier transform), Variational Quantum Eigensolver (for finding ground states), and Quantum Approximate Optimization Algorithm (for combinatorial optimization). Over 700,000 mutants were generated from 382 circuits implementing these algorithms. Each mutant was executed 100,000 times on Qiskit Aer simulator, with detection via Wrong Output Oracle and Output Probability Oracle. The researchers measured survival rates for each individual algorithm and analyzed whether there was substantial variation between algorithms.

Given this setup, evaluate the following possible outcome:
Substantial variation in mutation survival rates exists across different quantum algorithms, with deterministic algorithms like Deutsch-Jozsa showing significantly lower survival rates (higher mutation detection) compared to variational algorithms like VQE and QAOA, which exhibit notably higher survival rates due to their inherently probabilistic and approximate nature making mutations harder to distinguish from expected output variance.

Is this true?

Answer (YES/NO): NO